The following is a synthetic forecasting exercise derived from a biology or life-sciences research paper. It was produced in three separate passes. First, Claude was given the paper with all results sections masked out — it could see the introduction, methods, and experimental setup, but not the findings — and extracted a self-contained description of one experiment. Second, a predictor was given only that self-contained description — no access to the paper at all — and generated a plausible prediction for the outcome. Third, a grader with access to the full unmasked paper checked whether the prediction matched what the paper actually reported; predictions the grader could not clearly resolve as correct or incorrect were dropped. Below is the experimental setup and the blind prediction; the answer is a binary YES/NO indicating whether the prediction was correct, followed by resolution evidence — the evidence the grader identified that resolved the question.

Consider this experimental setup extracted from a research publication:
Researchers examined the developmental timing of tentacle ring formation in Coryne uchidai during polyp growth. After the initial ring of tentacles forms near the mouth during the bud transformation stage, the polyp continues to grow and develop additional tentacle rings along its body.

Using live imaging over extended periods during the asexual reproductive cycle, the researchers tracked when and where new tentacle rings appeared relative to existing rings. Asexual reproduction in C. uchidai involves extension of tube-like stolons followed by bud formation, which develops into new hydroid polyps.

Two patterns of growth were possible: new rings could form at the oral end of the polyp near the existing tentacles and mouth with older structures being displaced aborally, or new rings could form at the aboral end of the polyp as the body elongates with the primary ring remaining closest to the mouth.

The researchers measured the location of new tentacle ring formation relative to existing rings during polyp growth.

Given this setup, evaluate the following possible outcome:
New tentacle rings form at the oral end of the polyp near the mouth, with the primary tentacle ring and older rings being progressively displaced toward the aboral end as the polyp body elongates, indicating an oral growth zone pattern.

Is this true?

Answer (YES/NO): NO